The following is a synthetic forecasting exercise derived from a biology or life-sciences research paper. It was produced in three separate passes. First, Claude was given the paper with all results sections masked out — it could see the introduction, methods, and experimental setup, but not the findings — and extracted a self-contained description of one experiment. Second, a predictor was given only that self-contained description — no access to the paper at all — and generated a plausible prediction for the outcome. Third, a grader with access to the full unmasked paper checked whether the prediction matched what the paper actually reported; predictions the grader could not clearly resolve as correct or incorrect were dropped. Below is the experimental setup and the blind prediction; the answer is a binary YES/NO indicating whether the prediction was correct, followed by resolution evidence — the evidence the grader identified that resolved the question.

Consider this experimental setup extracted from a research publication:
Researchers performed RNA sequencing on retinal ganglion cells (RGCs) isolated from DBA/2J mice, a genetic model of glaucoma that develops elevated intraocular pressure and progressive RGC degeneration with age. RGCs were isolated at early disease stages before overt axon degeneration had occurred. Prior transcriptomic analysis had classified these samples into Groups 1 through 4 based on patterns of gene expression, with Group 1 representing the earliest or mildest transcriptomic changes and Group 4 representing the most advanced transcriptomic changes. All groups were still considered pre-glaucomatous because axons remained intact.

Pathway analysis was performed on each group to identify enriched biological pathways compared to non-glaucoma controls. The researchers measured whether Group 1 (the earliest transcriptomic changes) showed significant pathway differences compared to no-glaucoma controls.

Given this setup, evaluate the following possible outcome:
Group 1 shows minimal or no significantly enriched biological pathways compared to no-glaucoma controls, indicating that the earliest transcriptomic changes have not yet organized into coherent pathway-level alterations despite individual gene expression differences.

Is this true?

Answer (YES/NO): YES